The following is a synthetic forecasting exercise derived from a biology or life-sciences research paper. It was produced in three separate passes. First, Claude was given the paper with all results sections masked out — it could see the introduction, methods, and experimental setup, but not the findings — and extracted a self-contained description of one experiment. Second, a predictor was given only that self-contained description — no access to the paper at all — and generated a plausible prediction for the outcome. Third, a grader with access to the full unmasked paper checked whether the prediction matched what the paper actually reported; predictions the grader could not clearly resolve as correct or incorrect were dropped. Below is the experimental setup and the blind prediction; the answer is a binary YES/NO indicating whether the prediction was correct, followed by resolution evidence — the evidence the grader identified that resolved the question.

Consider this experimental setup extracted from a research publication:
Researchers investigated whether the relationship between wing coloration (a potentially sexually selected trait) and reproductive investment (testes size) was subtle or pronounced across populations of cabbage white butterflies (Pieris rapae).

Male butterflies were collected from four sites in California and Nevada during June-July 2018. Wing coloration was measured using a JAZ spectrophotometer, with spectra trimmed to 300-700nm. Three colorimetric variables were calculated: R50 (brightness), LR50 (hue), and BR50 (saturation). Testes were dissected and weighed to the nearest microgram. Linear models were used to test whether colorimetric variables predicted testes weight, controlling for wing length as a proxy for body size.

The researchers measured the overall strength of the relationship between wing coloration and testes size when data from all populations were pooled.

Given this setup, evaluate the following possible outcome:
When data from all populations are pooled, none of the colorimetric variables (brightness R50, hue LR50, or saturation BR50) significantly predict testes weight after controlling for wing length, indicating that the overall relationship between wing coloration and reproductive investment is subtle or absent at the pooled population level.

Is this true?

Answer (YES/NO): NO